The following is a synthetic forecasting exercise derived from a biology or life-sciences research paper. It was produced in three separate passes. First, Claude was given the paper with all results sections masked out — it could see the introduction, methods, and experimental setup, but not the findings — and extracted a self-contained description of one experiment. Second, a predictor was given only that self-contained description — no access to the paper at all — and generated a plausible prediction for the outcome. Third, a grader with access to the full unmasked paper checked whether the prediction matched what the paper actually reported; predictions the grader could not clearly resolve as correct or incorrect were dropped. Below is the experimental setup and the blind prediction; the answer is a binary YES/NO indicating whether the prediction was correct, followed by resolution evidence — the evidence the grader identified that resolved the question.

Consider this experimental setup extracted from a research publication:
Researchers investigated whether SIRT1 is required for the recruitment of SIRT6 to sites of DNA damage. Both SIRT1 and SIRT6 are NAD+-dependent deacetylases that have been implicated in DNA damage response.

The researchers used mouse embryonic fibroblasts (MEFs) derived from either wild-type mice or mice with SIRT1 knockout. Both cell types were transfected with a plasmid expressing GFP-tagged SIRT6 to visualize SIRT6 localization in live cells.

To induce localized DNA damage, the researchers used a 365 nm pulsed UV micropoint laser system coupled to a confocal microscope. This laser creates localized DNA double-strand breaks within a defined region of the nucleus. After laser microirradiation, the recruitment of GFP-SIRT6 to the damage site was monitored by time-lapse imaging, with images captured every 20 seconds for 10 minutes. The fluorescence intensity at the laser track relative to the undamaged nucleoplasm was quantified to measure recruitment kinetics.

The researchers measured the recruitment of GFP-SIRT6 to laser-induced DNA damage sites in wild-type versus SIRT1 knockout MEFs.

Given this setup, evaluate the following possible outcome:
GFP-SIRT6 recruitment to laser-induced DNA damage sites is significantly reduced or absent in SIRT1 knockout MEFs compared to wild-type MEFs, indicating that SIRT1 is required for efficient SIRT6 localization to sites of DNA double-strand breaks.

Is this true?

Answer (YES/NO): NO